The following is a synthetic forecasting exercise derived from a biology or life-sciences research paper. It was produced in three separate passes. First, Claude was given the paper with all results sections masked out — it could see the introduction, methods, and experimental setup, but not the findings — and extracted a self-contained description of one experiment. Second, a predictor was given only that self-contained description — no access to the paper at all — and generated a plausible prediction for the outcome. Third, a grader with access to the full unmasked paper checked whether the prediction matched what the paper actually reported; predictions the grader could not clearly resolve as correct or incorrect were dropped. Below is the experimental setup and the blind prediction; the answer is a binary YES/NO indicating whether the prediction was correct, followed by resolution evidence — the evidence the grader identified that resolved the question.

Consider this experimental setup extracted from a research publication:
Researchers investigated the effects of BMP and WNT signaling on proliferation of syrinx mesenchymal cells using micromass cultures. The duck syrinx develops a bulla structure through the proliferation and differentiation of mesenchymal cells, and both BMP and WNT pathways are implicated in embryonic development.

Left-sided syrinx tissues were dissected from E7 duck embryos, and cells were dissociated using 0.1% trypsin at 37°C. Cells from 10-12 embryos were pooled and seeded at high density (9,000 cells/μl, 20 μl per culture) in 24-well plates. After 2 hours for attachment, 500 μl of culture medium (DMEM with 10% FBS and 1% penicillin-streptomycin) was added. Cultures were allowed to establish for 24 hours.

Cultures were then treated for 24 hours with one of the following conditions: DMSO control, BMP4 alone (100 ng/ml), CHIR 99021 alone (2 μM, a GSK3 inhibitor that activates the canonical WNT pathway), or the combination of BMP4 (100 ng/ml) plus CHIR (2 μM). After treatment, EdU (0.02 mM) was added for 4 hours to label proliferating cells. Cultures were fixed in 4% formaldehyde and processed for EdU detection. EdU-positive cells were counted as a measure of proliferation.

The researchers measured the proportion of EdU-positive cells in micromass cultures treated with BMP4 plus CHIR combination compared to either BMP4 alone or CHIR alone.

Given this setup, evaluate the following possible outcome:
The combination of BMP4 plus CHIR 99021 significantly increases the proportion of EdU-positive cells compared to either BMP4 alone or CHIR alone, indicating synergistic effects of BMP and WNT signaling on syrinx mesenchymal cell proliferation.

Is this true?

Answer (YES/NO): YES